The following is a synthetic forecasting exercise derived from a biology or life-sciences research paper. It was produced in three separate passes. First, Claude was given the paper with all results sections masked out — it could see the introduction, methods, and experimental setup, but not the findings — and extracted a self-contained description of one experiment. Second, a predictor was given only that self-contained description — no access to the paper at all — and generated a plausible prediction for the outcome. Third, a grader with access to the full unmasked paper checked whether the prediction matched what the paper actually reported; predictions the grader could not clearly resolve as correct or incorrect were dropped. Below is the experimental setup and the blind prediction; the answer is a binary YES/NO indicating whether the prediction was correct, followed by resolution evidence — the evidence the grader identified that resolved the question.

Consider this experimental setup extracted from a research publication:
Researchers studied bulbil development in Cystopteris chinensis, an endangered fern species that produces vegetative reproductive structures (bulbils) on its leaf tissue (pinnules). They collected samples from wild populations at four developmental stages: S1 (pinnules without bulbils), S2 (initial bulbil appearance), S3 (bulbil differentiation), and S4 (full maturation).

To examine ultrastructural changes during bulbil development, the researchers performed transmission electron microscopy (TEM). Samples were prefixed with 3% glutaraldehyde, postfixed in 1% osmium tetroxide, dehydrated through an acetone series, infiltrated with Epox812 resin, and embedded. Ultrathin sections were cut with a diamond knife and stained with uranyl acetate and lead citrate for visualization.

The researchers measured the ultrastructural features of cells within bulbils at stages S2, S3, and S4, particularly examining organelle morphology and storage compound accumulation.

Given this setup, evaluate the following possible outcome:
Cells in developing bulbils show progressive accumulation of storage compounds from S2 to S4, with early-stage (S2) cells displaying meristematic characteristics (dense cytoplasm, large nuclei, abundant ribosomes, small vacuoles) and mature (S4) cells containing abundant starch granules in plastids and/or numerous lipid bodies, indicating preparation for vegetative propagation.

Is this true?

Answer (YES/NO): NO